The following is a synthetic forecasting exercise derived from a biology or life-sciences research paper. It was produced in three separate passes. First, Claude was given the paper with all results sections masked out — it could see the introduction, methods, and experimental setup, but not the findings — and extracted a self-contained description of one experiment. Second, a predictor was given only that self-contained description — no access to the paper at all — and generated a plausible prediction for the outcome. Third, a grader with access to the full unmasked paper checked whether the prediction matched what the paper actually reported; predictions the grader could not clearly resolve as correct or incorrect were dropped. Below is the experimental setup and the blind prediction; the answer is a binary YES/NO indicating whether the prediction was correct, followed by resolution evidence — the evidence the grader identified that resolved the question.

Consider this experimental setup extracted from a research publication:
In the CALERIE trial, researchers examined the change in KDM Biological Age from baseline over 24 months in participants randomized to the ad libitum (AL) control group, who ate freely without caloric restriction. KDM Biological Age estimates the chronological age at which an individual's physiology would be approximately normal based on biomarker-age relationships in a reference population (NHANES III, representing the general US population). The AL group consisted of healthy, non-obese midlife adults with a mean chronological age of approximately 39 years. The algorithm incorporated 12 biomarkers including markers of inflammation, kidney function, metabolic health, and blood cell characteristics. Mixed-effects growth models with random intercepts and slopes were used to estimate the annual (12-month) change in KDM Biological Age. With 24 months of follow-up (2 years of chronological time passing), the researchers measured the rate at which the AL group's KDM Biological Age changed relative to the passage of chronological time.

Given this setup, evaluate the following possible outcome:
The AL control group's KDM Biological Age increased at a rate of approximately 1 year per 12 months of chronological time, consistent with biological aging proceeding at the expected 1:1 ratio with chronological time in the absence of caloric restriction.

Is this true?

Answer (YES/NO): NO